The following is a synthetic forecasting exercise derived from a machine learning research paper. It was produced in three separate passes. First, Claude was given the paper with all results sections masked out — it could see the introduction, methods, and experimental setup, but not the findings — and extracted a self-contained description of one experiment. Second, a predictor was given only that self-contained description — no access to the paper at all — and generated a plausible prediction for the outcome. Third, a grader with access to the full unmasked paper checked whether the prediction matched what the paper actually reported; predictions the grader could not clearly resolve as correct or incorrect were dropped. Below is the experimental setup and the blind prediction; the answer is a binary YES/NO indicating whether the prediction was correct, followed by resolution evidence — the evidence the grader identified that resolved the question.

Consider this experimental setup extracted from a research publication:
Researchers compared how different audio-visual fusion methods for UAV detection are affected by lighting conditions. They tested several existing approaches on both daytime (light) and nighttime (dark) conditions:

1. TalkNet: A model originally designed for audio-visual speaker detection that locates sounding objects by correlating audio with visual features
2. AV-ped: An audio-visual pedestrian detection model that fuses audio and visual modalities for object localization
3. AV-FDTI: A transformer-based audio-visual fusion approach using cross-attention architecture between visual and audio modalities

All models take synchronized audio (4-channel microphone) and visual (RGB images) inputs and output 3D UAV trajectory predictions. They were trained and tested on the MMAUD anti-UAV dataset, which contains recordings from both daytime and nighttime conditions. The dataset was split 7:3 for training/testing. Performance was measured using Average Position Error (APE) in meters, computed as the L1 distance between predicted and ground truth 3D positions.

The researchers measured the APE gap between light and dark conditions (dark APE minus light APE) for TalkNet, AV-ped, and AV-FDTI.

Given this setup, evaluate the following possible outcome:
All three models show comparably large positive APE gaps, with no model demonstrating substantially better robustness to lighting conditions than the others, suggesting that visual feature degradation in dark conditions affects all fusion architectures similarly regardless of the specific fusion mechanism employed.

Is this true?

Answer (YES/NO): NO